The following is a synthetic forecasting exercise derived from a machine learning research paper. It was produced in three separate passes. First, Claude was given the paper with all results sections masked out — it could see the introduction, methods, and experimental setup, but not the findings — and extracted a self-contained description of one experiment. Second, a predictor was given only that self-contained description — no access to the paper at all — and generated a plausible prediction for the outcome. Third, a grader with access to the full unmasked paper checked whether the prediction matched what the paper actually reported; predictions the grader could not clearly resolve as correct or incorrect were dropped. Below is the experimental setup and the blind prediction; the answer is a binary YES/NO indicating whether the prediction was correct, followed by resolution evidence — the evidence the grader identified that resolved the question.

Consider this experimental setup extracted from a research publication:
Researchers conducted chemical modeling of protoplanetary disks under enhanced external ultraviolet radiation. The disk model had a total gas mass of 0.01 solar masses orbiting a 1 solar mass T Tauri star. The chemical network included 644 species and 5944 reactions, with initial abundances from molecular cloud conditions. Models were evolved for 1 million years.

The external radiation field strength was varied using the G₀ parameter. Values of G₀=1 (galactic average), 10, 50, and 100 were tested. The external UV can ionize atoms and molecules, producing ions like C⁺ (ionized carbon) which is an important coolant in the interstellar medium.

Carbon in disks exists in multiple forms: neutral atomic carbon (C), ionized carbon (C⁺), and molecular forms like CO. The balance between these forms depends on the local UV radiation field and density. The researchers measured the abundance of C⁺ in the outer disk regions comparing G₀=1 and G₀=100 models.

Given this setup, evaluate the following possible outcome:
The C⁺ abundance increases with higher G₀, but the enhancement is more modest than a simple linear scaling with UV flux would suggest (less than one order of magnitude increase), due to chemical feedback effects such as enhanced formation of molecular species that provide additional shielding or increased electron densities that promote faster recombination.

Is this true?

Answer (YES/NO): NO